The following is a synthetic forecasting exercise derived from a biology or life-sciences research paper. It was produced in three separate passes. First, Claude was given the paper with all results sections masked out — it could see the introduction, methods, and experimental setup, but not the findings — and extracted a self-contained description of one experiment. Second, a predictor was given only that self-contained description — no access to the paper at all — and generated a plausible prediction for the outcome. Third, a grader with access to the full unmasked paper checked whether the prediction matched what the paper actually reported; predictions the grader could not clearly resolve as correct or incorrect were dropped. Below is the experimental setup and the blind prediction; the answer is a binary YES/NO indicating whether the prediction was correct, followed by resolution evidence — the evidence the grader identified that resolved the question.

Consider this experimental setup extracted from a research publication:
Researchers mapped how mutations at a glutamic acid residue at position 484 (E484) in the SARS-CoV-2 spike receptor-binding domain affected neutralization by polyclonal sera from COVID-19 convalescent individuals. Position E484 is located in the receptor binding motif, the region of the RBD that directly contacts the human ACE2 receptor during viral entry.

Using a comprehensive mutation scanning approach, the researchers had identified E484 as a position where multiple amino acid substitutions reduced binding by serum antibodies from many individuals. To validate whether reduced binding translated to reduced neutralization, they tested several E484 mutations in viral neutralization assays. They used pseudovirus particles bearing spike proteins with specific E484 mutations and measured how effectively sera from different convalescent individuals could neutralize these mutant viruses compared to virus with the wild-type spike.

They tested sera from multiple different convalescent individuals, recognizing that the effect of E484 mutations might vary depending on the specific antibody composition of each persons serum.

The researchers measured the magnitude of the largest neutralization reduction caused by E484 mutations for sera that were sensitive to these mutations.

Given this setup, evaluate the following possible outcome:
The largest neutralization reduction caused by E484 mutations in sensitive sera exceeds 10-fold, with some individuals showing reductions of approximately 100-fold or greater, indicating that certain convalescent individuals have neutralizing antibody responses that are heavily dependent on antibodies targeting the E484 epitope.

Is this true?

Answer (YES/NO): YES